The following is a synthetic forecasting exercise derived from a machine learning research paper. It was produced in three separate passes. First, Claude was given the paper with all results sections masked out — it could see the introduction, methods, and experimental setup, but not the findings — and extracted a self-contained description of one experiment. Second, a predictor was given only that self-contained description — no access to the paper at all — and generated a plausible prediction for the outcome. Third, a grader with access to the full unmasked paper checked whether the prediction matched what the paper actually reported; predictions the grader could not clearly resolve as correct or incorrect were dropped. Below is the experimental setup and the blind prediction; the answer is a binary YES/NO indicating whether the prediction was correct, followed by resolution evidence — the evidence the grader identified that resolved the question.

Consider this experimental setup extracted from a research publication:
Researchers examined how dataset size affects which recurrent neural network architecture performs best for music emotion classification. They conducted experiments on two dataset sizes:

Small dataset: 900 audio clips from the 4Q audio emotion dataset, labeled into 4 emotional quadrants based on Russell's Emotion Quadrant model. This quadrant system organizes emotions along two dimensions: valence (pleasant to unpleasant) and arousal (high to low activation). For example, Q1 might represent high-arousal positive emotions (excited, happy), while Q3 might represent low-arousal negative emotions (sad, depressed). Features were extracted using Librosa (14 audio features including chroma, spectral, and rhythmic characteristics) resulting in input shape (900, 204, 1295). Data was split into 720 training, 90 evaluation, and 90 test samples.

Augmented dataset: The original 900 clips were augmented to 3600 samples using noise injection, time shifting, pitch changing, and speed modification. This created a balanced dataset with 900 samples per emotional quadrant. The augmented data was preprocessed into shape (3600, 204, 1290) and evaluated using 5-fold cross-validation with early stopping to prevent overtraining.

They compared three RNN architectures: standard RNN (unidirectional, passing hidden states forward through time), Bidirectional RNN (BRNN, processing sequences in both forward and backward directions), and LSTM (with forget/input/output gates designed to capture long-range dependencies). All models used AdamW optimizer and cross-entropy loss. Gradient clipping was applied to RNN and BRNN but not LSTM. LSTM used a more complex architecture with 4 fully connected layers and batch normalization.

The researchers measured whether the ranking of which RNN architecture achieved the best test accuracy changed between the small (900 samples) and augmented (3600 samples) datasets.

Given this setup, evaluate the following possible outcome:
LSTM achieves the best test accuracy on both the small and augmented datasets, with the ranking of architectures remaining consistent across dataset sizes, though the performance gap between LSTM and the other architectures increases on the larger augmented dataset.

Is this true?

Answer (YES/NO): NO